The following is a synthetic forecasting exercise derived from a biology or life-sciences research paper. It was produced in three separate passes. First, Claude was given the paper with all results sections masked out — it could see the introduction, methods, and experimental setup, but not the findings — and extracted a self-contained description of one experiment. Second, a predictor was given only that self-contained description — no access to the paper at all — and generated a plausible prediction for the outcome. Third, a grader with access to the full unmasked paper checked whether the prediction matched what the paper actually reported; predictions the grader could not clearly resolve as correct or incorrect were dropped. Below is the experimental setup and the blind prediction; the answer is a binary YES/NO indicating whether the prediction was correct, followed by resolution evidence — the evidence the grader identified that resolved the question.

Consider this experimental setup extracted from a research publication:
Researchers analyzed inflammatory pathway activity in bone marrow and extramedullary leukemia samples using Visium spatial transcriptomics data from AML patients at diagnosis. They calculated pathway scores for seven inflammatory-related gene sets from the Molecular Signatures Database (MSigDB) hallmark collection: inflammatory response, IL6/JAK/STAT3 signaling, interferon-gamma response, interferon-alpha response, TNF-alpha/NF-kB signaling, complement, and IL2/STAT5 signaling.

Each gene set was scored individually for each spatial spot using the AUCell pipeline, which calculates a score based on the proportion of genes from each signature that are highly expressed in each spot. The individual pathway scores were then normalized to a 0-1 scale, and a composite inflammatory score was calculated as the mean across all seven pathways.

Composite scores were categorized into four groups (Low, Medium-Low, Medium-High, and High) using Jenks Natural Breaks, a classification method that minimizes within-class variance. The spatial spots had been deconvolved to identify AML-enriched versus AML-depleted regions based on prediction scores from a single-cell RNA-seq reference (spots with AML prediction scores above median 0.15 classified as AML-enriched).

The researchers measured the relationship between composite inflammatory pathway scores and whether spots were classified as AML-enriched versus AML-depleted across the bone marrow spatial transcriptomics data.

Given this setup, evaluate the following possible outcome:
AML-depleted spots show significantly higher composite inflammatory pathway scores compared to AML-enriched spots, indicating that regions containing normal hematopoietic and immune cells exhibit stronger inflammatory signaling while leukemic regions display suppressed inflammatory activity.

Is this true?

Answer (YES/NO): NO